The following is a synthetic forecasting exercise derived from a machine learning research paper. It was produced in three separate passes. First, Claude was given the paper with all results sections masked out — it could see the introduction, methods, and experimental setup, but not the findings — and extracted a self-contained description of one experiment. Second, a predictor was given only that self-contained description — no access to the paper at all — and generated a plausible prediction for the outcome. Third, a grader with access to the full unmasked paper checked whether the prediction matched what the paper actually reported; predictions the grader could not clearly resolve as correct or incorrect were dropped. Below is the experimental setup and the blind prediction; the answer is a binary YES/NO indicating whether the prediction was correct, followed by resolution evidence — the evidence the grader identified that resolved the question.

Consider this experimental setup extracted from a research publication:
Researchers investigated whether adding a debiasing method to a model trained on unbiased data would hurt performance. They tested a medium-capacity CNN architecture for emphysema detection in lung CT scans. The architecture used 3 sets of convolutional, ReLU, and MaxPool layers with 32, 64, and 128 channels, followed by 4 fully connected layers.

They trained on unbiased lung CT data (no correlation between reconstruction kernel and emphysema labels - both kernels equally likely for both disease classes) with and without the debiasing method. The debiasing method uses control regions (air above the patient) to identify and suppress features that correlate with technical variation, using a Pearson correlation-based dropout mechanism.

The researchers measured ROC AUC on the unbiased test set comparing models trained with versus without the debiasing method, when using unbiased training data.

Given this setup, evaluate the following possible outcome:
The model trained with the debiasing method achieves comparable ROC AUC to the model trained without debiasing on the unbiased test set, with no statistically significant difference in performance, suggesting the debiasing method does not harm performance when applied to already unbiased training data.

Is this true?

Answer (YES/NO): NO